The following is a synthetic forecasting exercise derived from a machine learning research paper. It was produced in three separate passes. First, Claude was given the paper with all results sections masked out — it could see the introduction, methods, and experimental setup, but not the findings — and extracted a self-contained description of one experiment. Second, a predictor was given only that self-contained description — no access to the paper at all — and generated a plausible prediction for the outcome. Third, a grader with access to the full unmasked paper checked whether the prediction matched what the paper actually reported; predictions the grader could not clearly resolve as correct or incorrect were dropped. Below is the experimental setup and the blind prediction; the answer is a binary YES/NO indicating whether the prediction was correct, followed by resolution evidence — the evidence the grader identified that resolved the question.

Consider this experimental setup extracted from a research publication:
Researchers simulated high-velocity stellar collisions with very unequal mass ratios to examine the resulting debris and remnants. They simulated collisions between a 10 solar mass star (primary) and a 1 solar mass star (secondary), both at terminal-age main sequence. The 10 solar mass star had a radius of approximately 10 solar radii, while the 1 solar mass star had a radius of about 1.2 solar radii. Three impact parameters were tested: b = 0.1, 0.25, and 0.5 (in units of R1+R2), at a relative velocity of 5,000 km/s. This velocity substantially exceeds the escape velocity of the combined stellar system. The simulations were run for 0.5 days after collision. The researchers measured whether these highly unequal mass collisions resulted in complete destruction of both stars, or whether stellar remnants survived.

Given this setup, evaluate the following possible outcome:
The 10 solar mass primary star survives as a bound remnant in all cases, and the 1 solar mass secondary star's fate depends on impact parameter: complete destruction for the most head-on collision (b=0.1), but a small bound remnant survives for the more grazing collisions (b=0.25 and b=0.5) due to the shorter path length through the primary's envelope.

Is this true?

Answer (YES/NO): NO